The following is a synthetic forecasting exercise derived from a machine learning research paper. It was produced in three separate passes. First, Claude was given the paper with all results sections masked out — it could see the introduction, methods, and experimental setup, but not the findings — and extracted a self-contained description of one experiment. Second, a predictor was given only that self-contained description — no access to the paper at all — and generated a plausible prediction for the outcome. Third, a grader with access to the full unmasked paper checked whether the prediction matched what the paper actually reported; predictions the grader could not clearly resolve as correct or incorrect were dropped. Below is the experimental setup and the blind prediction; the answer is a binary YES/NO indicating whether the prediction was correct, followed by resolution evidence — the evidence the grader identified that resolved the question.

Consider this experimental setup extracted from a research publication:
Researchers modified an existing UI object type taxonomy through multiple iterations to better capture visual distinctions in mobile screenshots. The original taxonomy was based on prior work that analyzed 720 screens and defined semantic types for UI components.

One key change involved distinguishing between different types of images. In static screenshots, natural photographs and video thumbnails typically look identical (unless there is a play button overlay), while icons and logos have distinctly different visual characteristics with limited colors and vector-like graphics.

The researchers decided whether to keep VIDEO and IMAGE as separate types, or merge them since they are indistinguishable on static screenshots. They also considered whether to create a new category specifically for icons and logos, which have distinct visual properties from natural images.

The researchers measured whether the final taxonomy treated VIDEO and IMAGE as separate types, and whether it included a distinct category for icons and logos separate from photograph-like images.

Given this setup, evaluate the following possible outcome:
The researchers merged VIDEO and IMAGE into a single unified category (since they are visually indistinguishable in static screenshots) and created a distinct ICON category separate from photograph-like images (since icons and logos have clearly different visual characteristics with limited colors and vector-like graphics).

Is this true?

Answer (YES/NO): NO